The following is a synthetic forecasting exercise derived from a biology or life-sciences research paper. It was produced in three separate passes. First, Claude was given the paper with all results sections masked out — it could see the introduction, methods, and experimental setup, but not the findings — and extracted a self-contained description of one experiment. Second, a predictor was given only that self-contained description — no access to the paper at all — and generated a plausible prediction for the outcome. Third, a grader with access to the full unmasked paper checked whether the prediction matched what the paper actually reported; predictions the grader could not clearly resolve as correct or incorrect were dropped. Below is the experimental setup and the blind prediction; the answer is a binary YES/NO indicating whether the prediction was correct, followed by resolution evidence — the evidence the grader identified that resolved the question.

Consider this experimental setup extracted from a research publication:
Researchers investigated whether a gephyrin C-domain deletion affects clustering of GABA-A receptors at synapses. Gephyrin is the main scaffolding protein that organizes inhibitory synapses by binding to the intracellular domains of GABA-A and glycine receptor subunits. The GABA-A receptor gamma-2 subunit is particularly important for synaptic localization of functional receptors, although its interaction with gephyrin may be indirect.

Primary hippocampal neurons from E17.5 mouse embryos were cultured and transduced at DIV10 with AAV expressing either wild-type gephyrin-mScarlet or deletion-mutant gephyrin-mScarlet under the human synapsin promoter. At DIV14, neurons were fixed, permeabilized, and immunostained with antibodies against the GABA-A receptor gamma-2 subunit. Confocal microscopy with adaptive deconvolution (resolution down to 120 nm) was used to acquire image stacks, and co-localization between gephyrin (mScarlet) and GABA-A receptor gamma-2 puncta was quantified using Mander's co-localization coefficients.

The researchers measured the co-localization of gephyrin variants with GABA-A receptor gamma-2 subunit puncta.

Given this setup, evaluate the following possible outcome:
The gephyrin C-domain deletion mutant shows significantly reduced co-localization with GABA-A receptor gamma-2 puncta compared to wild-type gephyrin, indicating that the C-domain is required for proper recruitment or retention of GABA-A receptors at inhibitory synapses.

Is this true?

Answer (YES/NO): NO